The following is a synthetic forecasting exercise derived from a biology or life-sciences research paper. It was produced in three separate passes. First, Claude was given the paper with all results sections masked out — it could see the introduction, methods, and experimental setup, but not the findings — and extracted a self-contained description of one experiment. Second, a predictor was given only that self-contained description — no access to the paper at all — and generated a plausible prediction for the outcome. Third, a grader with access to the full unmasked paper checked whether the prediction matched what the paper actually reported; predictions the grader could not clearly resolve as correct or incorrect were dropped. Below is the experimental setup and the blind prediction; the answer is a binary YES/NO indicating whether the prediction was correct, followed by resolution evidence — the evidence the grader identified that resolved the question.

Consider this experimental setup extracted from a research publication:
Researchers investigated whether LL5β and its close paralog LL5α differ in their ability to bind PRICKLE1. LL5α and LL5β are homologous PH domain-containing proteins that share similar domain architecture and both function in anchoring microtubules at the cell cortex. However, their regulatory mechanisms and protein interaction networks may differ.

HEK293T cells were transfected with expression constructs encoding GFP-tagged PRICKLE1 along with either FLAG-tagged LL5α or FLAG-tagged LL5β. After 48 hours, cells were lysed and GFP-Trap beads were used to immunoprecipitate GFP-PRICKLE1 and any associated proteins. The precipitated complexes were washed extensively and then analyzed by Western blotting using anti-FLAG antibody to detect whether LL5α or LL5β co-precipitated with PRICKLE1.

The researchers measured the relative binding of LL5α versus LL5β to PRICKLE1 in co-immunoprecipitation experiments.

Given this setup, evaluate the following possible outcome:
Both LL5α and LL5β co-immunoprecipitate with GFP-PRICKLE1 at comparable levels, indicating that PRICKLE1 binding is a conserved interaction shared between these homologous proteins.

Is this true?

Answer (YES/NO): NO